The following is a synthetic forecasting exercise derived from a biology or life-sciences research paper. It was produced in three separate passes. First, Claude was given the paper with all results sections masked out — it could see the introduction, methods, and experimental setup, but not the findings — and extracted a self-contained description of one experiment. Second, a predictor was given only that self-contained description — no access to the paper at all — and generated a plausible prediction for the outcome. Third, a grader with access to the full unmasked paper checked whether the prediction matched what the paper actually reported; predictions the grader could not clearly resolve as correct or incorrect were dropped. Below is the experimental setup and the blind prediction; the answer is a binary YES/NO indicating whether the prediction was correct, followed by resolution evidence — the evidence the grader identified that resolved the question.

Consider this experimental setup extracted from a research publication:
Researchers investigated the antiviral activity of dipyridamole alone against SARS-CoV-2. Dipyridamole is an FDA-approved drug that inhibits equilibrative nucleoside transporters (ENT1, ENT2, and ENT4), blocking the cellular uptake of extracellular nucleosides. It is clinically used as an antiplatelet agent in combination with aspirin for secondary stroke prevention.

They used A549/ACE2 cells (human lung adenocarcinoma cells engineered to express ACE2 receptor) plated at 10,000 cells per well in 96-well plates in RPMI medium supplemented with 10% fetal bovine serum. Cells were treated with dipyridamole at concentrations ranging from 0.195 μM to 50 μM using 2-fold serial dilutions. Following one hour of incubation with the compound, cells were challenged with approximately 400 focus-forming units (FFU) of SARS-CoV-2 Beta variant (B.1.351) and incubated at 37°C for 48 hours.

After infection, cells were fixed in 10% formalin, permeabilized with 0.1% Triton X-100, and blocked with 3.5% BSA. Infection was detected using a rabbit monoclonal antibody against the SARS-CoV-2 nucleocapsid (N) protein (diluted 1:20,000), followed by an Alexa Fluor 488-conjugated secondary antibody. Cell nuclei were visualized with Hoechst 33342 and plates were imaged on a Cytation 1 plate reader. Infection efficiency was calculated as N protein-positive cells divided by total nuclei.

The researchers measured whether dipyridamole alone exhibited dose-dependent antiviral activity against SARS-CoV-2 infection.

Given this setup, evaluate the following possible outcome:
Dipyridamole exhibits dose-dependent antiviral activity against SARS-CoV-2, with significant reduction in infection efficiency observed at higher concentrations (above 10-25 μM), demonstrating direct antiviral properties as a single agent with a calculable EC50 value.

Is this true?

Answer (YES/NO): NO